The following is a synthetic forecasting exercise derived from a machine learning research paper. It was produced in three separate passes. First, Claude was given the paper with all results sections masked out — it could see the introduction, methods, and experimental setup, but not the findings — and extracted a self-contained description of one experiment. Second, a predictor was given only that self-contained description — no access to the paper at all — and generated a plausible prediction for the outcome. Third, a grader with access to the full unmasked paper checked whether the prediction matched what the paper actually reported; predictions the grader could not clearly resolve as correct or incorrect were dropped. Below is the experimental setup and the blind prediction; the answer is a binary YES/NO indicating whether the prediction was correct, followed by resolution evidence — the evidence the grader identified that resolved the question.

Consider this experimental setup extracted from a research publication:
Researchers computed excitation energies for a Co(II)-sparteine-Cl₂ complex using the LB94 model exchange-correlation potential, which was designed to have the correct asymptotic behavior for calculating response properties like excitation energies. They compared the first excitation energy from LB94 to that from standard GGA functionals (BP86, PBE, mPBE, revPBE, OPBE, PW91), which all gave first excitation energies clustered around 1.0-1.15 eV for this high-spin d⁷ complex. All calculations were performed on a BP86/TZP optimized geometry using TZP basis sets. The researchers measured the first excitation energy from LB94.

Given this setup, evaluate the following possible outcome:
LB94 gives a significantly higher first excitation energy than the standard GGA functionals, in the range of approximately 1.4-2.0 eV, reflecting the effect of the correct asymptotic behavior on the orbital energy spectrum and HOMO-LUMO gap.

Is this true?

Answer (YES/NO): NO